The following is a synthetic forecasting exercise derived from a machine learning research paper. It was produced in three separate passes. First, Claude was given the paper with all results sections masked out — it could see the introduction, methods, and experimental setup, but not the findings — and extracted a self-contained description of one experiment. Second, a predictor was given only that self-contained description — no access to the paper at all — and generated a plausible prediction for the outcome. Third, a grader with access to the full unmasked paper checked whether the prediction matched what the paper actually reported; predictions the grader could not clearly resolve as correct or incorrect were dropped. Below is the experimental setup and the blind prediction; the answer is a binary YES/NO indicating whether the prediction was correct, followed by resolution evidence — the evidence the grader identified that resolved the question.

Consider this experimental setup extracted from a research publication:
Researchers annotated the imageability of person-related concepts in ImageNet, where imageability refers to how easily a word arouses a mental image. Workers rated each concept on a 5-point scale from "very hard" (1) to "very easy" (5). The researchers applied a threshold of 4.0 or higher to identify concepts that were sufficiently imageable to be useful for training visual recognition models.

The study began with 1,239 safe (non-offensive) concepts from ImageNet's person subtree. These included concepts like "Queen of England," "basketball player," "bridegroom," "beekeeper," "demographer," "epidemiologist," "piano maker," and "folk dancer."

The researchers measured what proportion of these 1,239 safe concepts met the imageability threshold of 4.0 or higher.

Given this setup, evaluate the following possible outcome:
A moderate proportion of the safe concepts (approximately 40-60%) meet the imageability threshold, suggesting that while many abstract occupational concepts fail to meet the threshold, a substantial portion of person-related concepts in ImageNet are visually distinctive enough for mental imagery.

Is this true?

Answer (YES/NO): NO